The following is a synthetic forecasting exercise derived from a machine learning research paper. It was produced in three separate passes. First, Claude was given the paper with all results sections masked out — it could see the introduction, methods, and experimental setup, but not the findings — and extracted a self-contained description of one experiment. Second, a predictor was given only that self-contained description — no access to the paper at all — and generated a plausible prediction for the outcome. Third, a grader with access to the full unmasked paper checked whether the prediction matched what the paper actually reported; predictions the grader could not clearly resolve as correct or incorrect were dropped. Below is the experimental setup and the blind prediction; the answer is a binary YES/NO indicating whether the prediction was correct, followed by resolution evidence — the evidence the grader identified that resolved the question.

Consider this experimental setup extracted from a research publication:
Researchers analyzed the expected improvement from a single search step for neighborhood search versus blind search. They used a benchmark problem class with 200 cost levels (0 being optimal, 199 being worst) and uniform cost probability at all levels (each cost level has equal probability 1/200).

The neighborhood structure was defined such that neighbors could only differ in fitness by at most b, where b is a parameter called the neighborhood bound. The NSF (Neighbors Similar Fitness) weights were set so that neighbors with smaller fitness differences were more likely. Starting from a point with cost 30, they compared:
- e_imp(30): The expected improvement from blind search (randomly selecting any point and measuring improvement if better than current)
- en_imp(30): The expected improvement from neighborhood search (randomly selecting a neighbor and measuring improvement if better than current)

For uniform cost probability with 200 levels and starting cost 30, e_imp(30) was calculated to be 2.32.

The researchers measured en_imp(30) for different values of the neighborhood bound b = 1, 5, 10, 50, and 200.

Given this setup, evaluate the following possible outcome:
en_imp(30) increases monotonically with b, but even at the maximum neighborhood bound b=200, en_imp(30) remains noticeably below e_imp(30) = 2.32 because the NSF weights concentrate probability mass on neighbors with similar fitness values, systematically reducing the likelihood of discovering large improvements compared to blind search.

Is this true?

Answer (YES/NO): NO